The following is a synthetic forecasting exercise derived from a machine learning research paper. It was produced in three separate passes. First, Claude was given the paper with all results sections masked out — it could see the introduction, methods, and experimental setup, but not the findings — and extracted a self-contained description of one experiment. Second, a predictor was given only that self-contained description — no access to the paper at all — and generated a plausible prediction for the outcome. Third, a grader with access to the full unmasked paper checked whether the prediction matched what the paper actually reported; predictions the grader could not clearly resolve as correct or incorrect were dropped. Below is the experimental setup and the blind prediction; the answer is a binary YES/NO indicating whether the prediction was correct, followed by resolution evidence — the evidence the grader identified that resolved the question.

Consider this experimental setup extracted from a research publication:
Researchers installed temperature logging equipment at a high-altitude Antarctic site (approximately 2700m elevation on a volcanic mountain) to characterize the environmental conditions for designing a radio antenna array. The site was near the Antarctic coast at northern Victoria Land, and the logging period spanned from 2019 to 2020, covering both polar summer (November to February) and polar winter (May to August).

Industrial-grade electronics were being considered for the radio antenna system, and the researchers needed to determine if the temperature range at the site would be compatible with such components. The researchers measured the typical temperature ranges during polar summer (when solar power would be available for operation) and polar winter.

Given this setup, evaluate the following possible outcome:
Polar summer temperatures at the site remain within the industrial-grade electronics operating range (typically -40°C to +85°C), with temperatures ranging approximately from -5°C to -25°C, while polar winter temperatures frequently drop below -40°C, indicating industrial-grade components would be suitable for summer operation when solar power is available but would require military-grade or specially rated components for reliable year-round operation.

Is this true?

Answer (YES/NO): NO